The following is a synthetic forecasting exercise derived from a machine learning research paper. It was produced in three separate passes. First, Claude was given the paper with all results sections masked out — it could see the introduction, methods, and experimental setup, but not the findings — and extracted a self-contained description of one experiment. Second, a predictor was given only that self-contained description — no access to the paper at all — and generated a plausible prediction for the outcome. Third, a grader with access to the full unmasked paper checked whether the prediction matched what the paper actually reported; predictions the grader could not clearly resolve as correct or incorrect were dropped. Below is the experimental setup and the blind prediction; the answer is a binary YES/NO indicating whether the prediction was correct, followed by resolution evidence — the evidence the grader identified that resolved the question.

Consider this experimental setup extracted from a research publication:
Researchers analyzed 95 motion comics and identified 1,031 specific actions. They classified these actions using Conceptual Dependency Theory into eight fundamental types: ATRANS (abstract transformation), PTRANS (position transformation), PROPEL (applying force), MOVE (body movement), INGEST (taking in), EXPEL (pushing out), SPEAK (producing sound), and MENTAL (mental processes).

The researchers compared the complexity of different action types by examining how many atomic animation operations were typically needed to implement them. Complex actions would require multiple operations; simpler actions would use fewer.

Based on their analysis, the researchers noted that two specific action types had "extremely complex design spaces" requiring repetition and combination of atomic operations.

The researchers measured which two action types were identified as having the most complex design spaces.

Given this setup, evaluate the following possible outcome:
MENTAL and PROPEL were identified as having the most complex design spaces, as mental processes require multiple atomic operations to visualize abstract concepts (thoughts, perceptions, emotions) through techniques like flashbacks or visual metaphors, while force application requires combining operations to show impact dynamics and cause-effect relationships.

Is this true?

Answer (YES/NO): NO